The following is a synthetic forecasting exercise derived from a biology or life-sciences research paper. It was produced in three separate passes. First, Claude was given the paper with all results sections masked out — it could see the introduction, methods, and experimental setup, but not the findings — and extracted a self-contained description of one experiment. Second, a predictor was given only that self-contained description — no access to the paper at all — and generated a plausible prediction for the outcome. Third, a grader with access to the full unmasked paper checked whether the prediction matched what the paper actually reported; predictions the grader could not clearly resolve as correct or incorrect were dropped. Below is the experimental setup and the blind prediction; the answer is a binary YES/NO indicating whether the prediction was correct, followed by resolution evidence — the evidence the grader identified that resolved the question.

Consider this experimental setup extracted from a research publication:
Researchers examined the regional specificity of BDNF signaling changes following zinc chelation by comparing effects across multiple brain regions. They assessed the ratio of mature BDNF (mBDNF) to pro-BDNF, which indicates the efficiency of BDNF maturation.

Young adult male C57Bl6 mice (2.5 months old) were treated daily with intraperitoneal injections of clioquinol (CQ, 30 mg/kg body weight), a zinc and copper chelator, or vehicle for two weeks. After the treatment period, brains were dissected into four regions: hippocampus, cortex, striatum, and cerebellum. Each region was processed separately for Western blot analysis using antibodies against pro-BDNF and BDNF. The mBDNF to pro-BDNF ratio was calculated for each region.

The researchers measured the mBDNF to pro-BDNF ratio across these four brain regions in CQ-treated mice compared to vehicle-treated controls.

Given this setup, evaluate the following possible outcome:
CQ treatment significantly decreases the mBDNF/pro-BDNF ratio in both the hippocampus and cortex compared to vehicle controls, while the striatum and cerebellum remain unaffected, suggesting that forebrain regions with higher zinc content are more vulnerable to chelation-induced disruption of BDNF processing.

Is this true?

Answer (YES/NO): NO